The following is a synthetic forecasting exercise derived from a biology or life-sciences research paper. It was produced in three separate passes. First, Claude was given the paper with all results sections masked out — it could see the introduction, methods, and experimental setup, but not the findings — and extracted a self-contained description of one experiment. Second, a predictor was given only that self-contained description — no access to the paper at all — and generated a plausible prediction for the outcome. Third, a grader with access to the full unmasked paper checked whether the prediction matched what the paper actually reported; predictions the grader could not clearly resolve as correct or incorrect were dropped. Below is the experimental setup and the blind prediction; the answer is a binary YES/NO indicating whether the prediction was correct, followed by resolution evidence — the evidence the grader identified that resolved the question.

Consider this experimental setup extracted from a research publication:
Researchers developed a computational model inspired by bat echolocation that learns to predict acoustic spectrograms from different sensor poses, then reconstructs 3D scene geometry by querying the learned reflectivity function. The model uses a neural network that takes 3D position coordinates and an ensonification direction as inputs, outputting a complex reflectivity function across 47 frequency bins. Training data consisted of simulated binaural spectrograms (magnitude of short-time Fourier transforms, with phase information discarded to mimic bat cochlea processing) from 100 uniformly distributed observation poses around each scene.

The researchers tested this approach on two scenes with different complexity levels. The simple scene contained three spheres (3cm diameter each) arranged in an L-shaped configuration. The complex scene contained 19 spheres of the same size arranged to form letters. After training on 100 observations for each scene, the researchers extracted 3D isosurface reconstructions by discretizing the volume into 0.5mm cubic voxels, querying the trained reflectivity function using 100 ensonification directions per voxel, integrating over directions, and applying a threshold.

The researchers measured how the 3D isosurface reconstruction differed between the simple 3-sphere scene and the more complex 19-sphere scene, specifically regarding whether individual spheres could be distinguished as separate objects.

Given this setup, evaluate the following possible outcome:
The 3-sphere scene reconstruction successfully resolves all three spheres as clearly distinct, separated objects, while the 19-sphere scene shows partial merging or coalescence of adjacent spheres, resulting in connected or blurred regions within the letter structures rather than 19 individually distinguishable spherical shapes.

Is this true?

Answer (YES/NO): YES